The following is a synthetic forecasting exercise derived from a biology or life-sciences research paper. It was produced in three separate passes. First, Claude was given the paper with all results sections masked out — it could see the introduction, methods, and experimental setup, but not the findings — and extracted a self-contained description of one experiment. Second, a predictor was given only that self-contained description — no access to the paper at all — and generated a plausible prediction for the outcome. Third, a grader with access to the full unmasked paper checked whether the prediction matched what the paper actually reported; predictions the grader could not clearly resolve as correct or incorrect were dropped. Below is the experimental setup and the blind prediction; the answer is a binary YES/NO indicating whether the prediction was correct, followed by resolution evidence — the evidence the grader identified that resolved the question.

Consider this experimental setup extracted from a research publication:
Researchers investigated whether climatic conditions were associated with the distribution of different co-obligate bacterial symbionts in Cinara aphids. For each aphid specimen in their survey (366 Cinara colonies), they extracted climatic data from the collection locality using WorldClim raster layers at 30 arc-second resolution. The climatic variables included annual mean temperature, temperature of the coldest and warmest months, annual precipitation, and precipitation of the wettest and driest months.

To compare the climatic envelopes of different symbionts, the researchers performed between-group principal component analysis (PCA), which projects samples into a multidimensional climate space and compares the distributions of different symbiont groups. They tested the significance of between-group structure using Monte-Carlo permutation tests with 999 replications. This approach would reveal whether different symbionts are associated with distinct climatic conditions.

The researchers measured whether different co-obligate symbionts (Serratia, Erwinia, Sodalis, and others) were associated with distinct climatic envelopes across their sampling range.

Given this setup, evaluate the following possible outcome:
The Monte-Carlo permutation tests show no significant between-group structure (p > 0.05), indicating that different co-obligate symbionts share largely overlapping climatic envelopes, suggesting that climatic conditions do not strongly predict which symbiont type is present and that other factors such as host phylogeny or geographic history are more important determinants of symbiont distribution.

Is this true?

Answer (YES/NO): YES